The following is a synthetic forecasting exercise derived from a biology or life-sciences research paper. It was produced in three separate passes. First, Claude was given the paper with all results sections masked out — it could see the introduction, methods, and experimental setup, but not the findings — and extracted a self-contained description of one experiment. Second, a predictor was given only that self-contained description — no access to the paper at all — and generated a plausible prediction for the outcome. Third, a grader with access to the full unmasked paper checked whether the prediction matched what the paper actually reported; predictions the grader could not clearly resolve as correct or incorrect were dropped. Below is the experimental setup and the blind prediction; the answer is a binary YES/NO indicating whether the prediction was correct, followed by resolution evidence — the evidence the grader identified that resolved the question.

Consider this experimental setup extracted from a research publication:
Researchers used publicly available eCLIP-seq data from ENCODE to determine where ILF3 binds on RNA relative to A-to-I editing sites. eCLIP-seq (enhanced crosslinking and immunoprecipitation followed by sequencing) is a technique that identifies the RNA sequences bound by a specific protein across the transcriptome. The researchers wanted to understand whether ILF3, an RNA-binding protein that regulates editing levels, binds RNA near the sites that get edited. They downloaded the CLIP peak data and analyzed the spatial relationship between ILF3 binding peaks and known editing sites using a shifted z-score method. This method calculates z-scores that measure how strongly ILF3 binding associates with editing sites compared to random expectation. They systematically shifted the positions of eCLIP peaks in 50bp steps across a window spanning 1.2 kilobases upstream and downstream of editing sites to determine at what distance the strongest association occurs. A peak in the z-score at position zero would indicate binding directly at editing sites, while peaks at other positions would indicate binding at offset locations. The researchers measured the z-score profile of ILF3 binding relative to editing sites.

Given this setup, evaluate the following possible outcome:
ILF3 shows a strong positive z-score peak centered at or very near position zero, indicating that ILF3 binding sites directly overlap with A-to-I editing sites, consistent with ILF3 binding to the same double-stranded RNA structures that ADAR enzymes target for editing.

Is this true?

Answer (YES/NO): NO